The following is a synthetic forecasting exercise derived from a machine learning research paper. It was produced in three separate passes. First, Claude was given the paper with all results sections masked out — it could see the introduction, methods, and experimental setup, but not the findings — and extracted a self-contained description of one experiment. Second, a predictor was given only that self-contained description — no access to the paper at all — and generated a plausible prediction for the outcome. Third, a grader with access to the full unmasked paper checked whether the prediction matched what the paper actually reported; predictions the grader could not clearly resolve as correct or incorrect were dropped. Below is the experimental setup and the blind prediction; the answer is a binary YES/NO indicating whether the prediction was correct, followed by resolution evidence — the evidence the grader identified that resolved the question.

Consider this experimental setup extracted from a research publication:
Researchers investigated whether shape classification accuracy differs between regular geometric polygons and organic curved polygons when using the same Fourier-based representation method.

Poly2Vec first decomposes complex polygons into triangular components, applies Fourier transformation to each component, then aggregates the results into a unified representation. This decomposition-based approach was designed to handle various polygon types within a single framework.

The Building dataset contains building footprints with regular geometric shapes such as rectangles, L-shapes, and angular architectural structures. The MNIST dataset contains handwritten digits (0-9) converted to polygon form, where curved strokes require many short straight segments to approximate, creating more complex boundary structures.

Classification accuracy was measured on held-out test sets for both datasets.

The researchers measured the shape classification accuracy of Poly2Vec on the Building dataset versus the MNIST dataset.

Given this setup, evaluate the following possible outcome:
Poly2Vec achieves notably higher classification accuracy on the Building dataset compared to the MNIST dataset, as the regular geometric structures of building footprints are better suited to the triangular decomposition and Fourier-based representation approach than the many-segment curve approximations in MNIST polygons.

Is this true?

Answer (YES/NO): NO